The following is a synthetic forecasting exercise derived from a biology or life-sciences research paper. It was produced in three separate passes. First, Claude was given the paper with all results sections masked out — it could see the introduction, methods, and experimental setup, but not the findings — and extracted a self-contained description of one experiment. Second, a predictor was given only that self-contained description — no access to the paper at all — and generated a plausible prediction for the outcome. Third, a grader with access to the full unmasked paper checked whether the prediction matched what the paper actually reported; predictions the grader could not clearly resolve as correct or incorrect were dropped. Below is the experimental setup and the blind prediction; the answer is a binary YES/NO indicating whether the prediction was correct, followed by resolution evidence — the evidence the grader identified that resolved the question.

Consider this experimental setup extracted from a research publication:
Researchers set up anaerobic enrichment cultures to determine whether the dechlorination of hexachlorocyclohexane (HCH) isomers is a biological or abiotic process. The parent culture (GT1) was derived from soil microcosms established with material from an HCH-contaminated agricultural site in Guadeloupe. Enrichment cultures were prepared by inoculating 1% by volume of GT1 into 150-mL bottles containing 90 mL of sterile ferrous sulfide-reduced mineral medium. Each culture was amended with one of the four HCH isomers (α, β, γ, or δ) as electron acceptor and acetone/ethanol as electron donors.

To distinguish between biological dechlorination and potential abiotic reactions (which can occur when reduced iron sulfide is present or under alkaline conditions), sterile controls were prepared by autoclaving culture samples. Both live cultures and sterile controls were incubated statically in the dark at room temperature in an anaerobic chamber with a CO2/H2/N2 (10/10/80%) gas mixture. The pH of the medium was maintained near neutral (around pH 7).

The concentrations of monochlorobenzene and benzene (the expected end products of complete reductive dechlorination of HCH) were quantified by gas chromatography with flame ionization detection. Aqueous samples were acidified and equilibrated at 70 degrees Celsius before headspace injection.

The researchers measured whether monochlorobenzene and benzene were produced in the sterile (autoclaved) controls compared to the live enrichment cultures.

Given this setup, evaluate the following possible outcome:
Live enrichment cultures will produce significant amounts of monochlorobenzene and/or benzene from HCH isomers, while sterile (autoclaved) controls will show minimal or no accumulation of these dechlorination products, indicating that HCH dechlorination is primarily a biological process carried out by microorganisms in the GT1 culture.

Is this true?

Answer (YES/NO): YES